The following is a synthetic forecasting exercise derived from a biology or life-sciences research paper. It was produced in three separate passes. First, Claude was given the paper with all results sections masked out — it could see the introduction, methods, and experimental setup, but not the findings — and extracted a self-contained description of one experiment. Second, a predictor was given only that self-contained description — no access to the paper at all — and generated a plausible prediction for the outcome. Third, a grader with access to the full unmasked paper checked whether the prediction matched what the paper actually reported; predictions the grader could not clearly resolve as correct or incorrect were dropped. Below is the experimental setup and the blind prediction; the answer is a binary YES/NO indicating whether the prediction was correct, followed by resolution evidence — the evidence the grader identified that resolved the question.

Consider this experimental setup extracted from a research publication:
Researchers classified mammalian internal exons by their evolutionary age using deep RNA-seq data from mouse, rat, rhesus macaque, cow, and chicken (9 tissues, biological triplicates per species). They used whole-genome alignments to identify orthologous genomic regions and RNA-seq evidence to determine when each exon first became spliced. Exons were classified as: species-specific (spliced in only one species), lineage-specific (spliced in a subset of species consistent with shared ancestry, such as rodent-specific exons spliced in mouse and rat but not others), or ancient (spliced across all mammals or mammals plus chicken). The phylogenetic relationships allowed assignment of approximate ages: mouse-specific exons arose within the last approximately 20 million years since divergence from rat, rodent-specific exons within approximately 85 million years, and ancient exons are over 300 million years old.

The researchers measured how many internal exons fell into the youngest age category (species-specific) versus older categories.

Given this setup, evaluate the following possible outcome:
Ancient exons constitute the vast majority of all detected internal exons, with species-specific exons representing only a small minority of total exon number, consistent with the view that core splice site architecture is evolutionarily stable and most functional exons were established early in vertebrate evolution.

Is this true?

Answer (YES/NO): YES